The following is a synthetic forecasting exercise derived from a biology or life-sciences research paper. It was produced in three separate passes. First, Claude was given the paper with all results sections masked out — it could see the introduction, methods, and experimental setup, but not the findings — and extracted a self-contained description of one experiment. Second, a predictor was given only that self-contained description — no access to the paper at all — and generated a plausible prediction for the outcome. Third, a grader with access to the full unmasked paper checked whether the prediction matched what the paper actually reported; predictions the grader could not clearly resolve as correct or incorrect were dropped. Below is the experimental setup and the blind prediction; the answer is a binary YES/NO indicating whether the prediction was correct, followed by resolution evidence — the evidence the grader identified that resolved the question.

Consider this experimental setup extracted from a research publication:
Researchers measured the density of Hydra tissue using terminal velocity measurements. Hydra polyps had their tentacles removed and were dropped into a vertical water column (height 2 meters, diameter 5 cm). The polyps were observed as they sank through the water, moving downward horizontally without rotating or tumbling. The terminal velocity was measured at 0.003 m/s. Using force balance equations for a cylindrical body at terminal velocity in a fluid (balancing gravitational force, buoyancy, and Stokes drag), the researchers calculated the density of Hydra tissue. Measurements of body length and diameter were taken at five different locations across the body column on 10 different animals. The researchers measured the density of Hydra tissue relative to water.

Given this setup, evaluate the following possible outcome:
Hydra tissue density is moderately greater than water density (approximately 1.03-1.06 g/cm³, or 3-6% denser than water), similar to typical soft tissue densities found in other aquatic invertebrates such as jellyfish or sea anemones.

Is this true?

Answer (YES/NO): YES